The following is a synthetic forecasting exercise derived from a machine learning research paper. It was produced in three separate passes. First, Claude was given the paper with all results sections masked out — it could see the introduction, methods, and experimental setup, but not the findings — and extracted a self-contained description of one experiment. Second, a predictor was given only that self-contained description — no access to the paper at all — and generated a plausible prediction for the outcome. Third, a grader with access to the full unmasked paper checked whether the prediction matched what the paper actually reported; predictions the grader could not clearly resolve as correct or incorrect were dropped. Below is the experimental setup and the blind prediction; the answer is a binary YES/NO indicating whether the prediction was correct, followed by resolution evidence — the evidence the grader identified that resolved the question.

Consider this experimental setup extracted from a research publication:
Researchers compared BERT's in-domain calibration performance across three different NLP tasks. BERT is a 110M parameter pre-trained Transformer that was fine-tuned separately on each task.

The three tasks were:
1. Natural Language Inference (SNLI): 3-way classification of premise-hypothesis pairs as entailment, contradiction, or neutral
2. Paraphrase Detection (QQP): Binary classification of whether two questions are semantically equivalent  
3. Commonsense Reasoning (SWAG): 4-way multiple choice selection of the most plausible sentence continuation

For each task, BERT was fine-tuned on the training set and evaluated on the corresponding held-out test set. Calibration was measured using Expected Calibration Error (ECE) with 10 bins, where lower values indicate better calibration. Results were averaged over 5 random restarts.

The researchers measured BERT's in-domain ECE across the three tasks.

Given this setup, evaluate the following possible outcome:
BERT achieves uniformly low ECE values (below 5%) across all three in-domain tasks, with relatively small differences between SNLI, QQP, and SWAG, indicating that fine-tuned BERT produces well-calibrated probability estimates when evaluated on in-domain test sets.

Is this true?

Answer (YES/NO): YES